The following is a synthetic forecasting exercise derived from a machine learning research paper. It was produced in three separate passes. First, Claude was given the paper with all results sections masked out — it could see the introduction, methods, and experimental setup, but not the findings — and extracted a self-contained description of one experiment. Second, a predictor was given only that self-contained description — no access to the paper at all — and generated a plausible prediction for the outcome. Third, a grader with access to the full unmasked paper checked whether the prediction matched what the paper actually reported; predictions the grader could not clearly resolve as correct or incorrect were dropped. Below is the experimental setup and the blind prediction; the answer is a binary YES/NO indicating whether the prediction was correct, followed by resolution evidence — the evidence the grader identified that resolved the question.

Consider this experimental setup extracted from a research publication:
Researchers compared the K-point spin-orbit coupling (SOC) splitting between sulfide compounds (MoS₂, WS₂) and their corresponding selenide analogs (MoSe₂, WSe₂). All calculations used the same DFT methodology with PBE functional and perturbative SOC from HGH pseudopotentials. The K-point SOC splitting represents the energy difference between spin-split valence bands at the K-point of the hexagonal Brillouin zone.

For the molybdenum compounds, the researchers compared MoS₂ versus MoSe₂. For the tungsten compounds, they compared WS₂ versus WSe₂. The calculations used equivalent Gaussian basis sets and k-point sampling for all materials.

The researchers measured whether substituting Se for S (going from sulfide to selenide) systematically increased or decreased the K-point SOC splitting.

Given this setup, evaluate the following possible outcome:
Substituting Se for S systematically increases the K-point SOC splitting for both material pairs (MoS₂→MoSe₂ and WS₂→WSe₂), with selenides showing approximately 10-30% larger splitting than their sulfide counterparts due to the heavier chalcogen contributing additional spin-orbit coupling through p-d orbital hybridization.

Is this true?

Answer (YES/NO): NO